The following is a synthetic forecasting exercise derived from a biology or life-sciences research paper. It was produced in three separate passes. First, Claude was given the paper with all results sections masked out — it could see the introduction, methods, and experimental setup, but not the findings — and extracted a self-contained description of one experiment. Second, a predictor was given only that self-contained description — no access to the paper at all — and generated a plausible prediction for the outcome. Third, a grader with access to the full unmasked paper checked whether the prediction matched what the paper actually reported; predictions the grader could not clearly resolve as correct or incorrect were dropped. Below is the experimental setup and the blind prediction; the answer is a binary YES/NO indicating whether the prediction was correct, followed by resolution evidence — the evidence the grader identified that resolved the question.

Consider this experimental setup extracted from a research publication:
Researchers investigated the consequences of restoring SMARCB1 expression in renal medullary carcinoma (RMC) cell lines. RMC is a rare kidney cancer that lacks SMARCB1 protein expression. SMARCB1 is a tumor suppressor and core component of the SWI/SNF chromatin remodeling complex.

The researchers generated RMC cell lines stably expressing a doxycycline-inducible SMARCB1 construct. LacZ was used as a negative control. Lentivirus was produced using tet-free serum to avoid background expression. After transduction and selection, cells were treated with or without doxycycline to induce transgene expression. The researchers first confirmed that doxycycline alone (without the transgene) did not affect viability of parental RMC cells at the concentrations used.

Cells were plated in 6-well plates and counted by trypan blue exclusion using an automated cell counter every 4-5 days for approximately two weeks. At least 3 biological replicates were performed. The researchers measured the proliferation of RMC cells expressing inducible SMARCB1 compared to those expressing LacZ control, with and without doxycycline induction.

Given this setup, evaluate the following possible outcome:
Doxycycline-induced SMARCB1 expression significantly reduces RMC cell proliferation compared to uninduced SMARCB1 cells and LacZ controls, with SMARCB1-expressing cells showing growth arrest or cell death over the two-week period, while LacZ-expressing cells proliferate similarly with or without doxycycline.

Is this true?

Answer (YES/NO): YES